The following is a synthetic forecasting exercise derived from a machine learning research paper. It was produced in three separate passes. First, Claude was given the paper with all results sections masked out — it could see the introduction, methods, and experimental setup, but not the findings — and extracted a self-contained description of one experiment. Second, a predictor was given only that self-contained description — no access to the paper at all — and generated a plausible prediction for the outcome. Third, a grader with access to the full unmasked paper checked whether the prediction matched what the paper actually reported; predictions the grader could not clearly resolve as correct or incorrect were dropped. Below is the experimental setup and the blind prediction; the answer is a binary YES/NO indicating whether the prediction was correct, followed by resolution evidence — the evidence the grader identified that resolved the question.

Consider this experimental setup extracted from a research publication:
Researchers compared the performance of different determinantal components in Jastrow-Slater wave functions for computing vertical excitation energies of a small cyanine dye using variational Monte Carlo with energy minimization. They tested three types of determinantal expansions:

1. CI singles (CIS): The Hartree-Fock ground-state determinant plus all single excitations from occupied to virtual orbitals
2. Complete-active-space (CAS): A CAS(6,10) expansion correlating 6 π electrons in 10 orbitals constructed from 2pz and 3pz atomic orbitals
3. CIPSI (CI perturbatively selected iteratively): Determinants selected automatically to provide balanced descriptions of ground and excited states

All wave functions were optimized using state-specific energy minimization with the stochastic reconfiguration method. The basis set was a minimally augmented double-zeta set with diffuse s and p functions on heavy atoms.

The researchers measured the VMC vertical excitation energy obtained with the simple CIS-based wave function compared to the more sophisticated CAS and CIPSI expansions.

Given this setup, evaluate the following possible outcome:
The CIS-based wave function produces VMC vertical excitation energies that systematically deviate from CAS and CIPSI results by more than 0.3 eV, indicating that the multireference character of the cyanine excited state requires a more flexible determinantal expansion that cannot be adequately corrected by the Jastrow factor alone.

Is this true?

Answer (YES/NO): NO